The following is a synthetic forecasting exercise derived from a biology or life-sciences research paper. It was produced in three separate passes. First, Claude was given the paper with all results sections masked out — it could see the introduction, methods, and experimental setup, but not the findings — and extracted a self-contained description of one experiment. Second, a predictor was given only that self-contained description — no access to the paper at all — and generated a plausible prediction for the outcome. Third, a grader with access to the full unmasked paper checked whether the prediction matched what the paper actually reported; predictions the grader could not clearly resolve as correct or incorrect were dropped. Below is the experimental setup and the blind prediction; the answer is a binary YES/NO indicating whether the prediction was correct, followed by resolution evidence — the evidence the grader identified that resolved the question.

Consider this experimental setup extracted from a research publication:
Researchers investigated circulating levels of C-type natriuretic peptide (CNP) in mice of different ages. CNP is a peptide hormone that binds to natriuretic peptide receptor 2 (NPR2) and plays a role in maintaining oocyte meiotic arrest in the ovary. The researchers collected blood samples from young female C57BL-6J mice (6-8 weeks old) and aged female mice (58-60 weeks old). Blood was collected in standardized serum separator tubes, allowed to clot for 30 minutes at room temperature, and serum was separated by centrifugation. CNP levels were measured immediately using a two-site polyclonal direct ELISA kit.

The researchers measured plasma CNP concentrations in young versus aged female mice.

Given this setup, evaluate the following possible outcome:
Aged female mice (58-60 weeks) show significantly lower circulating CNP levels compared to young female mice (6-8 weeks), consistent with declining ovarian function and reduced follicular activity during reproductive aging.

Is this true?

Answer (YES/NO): YES